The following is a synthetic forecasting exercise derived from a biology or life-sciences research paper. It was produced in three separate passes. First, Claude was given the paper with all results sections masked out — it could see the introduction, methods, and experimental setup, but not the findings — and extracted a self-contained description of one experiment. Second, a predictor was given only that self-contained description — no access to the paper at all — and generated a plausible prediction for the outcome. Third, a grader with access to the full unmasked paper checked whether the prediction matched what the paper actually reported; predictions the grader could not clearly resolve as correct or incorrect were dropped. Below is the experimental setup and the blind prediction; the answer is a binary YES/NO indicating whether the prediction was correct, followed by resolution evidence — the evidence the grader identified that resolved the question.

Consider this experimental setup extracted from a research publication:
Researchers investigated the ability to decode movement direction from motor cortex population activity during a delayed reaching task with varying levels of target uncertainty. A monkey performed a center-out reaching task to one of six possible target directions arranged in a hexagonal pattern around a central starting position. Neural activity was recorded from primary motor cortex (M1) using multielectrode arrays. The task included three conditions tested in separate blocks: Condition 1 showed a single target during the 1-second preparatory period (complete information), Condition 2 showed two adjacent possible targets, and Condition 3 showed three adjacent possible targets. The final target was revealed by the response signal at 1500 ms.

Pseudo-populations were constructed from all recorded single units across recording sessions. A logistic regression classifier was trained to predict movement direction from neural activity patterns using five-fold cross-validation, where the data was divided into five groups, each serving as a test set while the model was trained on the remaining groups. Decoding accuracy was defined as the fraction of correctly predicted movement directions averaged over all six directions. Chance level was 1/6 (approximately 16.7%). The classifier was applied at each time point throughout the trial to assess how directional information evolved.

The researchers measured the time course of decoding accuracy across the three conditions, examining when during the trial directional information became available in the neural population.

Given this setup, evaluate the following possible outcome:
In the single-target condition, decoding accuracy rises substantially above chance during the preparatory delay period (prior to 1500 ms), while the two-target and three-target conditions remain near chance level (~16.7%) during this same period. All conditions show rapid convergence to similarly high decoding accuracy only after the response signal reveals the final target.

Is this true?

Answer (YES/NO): NO